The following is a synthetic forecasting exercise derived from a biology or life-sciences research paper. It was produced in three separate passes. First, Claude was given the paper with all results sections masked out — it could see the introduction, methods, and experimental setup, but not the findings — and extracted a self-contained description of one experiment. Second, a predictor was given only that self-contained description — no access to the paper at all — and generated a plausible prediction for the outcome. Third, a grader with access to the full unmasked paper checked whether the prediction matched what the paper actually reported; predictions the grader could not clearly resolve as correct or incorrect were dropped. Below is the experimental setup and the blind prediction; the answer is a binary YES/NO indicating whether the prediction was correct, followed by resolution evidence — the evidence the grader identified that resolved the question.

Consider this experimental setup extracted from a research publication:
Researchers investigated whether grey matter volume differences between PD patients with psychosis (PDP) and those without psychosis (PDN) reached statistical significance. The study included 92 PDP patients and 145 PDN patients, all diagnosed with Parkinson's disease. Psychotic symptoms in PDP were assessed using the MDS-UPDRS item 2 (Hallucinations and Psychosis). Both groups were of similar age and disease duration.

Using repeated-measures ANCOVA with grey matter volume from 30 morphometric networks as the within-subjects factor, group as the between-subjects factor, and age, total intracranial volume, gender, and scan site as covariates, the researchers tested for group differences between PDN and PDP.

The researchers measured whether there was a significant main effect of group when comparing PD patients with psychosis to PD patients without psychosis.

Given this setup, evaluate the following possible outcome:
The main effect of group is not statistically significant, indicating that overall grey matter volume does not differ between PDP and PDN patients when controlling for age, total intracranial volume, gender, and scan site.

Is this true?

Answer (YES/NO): YES